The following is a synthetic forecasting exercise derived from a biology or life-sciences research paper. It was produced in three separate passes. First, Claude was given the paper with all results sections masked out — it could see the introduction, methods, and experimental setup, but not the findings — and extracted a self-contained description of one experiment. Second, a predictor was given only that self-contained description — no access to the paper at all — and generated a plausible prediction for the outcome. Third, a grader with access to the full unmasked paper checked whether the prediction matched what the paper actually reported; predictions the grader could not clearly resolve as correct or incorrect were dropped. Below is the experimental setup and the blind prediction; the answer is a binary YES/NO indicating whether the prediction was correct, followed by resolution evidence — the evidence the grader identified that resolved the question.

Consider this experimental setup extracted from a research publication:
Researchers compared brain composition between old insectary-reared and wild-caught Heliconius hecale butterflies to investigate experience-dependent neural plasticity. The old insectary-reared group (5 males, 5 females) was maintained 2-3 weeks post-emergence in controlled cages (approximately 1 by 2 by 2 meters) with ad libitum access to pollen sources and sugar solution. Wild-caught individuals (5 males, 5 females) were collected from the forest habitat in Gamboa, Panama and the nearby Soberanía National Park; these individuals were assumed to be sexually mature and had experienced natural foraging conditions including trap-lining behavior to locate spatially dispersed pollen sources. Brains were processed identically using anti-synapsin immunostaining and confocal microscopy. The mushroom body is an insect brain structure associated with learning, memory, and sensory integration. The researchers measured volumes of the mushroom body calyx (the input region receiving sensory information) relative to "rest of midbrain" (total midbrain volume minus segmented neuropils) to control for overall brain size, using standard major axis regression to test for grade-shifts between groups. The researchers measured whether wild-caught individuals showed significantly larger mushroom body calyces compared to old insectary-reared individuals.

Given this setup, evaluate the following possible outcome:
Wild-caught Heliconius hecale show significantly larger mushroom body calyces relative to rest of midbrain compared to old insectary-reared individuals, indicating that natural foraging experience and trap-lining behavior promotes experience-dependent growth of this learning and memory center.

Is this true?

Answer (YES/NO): NO